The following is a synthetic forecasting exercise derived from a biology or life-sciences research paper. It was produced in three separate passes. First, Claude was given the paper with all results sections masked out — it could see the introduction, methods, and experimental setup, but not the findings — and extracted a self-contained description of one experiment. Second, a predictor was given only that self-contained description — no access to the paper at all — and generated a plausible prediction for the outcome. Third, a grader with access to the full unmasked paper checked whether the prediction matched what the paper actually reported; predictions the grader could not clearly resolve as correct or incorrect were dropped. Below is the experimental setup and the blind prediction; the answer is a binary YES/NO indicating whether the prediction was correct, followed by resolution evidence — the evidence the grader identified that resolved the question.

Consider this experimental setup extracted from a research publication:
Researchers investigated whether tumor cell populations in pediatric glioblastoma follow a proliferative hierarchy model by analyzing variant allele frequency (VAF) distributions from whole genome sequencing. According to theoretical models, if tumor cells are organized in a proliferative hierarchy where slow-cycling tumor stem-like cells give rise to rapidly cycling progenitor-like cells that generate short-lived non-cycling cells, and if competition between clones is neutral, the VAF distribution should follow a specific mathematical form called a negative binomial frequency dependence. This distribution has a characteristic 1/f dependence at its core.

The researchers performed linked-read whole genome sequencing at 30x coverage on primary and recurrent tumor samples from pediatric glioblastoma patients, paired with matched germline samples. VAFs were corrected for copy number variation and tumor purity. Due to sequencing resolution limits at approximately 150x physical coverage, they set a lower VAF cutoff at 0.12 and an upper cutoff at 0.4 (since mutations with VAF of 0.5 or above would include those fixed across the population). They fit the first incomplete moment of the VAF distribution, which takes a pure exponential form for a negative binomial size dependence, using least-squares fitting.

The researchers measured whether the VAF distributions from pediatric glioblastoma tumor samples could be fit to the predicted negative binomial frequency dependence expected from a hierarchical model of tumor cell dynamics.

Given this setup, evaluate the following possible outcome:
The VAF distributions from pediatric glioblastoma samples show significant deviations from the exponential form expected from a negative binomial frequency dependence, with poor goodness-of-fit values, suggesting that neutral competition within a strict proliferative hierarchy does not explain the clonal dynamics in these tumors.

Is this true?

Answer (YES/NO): NO